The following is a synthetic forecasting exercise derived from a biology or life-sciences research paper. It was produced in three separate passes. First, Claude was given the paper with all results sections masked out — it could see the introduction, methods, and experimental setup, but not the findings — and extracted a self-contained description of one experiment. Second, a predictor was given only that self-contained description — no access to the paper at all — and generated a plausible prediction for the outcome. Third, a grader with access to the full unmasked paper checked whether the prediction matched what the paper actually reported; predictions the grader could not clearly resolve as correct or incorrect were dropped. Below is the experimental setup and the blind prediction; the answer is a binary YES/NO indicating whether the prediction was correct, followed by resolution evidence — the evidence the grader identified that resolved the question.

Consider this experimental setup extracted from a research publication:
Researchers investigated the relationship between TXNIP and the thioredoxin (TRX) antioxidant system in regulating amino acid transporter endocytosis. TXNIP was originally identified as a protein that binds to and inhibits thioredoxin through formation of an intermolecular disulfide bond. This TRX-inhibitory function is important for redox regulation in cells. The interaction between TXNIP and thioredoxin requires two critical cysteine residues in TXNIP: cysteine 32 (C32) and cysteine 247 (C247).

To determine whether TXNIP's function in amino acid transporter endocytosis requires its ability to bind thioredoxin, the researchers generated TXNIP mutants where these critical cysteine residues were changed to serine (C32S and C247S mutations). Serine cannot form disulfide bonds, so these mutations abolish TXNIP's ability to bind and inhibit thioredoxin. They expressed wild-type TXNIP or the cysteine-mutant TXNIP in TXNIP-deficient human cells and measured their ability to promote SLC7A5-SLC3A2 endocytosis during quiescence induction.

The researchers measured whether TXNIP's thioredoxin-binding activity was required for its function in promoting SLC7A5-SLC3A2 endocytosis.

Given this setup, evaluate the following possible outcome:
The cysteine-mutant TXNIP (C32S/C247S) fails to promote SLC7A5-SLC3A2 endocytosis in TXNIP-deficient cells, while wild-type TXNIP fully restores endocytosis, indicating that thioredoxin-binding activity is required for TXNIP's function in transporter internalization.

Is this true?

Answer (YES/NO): NO